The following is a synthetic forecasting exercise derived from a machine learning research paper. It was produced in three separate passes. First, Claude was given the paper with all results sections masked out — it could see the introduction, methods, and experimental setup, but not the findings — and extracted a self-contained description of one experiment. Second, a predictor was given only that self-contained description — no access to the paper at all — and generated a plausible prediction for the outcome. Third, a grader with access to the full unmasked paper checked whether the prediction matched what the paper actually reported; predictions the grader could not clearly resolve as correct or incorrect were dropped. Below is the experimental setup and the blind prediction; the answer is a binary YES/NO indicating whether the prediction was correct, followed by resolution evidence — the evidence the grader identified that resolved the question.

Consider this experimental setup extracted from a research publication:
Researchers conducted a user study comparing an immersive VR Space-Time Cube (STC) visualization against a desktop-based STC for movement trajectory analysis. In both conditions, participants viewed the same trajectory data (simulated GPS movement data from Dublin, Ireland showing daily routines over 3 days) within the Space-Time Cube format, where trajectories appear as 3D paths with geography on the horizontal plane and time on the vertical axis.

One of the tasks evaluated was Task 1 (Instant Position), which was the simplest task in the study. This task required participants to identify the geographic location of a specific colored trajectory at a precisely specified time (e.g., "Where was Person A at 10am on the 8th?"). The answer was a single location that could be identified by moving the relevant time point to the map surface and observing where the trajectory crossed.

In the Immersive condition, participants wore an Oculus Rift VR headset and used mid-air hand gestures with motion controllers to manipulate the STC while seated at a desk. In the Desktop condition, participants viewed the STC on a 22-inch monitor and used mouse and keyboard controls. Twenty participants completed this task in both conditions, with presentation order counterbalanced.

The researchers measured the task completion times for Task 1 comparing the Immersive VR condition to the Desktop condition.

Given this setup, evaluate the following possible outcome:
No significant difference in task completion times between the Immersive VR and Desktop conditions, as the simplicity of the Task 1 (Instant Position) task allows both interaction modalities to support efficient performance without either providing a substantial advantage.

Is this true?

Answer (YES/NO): NO